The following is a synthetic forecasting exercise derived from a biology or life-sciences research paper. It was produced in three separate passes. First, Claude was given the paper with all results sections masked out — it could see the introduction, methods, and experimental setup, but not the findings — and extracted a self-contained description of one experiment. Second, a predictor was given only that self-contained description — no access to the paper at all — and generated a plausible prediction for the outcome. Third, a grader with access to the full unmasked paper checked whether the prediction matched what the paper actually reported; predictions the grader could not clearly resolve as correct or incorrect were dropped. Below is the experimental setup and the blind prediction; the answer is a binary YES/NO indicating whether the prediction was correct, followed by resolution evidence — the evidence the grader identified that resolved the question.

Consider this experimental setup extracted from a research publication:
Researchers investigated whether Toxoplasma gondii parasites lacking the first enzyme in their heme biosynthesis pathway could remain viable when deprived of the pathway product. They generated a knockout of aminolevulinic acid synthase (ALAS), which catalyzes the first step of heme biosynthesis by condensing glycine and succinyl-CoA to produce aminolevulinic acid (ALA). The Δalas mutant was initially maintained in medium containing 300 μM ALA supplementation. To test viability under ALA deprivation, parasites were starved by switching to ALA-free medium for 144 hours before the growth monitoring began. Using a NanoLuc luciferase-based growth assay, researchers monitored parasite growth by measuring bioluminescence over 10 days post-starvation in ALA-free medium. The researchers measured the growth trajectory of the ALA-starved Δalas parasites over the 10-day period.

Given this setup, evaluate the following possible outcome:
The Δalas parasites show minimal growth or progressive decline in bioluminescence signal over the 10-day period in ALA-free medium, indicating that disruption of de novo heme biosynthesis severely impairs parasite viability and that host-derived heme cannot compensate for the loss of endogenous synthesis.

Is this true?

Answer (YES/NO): NO